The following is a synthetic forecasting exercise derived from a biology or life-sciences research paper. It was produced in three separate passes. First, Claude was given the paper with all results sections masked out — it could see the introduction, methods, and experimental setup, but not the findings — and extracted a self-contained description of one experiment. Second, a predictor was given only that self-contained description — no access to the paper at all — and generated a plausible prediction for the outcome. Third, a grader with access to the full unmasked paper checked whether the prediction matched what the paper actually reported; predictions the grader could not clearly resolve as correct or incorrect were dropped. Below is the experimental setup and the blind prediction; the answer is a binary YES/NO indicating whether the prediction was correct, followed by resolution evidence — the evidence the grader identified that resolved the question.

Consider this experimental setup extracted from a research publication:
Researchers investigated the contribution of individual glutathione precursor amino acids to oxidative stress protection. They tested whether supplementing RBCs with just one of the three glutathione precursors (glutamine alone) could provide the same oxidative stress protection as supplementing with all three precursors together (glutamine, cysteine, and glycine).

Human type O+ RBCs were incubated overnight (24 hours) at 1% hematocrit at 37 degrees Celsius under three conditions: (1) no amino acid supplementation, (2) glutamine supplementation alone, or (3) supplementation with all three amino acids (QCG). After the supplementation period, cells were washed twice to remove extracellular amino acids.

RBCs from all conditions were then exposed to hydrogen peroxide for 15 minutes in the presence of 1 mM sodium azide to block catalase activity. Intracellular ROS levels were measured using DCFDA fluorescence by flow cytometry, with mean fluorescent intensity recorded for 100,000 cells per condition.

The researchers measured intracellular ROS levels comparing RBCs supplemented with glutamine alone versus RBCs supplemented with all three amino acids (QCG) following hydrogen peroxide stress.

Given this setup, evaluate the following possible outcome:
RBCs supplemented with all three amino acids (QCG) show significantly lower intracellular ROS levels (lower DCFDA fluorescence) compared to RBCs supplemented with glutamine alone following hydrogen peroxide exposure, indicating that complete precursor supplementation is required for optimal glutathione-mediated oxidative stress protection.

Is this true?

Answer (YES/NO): YES